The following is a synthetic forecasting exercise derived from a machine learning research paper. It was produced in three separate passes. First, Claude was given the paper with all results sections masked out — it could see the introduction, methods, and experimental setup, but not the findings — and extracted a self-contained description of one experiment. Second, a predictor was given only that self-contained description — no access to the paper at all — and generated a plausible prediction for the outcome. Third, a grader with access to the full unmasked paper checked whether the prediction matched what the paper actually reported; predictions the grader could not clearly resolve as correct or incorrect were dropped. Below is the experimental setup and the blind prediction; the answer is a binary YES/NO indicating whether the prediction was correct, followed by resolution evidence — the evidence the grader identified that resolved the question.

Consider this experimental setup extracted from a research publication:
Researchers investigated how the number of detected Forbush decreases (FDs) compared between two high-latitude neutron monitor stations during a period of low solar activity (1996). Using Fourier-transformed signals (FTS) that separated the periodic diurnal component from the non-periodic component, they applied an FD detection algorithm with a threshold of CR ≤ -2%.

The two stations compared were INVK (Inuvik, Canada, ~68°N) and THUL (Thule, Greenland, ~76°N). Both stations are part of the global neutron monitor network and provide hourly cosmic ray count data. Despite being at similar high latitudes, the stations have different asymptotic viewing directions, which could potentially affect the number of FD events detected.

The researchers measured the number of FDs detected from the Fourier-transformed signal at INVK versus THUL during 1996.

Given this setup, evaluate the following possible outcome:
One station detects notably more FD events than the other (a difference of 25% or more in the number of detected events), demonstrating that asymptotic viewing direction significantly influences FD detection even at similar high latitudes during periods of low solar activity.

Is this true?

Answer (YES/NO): YES